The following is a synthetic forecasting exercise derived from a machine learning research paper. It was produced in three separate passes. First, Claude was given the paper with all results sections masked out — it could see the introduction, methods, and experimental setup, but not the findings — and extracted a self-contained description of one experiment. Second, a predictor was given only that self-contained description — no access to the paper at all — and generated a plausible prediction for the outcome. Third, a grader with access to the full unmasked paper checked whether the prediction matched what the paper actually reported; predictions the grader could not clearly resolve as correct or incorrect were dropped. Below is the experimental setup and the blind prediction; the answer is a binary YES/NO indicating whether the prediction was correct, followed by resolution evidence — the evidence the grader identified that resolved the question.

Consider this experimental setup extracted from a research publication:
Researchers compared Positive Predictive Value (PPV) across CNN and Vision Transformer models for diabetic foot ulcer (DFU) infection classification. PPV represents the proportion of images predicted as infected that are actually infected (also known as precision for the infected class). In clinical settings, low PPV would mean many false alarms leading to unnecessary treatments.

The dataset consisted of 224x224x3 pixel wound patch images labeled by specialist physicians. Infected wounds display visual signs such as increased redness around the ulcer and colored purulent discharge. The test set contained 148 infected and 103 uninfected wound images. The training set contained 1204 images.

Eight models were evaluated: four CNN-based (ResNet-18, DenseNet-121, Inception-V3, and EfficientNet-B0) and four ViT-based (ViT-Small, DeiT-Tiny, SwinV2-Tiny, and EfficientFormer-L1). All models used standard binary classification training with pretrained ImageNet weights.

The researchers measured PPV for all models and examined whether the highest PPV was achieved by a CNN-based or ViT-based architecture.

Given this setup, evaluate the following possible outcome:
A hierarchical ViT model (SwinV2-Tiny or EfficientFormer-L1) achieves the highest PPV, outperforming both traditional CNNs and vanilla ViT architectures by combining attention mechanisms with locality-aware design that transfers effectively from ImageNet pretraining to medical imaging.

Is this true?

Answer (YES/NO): NO